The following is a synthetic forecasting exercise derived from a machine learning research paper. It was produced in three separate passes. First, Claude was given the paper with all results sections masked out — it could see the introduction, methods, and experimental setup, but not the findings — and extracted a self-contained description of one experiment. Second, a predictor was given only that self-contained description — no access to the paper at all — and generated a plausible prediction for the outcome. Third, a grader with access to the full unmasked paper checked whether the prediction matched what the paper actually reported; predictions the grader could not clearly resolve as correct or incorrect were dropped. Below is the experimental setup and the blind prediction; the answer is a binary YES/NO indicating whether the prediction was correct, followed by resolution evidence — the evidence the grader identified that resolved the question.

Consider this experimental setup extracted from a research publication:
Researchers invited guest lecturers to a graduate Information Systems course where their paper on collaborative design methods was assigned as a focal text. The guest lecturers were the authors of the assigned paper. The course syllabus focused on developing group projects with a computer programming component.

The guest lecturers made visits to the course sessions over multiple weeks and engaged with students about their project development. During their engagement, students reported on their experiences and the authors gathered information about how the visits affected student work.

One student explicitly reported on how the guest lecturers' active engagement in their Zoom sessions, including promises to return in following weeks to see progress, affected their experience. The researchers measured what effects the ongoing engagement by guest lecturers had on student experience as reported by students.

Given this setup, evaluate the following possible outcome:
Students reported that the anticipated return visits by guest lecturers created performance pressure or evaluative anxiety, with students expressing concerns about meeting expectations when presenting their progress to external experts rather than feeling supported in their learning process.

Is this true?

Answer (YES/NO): NO